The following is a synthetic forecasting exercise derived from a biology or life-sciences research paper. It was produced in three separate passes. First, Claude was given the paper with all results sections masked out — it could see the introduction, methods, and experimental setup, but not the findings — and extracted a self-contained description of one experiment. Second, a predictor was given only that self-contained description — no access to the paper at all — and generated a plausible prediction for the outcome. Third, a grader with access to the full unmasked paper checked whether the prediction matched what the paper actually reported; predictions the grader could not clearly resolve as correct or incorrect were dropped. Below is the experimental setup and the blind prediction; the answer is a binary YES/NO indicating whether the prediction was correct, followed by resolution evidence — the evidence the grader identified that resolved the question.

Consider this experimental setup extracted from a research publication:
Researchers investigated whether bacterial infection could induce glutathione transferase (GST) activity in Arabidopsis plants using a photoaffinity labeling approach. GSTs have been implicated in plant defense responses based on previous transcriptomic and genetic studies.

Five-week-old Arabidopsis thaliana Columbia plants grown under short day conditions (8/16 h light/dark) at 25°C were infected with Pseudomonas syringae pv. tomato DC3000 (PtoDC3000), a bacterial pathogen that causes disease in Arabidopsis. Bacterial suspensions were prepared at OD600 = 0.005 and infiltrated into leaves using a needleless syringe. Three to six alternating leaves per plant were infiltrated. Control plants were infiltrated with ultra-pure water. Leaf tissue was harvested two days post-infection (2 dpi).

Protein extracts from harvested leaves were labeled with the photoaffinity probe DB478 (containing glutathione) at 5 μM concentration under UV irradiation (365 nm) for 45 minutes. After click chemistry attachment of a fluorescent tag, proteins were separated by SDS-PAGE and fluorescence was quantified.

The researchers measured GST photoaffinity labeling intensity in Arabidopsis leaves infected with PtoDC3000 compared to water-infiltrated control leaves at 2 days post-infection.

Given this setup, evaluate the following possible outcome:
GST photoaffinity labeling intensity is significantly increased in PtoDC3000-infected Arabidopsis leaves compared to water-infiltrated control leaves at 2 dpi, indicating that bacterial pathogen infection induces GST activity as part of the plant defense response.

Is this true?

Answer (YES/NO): NO